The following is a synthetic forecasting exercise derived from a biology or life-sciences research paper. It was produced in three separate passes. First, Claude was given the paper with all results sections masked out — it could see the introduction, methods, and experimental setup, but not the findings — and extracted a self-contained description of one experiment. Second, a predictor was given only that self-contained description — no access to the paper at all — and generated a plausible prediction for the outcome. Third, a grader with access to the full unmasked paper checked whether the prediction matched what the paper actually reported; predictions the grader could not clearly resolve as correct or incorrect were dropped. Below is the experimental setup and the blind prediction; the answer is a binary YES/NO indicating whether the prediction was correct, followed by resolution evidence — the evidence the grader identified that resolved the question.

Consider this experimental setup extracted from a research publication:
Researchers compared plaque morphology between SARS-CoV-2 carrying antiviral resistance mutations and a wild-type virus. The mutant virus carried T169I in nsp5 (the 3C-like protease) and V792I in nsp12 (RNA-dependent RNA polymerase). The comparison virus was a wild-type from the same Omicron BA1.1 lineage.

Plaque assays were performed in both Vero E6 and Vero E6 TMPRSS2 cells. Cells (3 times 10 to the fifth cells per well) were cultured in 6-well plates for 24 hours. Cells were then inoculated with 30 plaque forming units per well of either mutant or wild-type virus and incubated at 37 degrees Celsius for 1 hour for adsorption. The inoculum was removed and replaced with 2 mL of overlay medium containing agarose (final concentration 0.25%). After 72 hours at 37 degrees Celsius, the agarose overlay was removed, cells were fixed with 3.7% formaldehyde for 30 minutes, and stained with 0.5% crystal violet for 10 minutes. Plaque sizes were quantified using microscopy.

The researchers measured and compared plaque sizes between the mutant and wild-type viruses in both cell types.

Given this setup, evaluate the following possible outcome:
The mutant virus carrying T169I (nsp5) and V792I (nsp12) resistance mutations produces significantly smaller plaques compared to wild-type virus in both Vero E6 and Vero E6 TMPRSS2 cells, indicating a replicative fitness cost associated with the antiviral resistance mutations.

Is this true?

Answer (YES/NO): YES